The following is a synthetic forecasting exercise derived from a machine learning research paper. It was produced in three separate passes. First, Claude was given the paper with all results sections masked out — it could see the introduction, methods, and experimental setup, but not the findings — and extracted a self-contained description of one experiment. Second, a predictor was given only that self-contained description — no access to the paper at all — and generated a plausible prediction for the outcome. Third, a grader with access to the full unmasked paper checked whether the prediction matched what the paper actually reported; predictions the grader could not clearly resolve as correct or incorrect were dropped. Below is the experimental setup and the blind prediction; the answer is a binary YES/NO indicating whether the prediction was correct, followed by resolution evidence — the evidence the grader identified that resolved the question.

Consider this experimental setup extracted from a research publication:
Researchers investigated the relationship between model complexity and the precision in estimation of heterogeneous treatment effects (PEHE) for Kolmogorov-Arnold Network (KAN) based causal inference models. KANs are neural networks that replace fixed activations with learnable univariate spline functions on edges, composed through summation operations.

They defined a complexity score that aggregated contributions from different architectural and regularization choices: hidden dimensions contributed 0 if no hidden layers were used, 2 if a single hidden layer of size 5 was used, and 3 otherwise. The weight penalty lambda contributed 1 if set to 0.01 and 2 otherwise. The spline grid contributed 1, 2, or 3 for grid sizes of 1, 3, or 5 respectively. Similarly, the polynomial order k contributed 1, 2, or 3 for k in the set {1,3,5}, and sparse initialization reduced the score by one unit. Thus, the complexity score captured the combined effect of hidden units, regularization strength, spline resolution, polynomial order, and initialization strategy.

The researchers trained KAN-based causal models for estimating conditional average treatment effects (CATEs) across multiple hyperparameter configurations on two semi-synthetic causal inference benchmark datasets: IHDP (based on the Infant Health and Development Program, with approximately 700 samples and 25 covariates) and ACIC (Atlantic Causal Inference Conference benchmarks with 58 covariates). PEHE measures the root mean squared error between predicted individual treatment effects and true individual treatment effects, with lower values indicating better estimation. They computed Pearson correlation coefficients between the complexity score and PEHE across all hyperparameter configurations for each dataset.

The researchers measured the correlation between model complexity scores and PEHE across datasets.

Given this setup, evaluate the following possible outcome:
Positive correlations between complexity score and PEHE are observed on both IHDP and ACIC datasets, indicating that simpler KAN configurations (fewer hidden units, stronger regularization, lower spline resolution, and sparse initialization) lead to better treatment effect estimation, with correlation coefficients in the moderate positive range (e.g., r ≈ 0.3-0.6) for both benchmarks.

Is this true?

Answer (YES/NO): NO